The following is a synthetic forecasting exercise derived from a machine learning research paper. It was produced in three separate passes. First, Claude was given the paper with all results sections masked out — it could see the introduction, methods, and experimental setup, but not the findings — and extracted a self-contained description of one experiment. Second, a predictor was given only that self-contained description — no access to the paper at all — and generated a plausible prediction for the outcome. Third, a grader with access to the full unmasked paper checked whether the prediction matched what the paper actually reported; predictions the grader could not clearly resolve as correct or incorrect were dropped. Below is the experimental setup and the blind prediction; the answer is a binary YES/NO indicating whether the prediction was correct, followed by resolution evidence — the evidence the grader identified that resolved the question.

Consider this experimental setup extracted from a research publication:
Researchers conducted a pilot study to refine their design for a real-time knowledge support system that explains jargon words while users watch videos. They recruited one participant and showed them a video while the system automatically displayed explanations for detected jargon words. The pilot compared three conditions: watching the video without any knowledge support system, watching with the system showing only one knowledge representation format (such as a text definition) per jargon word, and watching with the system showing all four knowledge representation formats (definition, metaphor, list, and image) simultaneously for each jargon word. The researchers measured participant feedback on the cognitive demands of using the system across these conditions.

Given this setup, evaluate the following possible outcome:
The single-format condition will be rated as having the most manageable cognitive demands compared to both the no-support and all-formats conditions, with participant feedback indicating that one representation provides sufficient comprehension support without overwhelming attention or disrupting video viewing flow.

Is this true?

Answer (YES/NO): NO